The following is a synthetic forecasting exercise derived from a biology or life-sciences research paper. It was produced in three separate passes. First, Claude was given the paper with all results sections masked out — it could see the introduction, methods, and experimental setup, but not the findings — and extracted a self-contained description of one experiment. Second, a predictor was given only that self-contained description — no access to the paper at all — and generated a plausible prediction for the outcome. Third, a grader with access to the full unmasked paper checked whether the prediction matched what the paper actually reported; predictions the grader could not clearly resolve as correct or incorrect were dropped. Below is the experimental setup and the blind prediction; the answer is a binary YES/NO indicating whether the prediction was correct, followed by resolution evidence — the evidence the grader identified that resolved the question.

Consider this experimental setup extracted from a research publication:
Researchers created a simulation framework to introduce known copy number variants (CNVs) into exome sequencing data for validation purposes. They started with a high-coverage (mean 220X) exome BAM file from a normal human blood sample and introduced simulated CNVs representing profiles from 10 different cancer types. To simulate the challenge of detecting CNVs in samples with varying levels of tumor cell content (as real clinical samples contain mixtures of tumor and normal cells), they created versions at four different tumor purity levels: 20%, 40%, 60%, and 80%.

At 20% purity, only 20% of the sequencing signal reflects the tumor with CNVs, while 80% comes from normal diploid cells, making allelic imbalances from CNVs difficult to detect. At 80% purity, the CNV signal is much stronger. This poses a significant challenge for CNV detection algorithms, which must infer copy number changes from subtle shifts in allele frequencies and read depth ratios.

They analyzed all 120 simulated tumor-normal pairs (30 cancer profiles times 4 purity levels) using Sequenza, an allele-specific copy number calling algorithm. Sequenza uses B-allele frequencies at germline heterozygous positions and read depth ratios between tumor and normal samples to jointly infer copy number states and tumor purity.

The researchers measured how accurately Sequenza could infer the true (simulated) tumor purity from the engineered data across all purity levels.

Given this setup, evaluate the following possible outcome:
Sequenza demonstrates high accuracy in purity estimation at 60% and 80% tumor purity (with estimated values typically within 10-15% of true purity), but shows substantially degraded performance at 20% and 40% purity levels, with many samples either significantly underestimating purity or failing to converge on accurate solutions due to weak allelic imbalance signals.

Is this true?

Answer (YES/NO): NO